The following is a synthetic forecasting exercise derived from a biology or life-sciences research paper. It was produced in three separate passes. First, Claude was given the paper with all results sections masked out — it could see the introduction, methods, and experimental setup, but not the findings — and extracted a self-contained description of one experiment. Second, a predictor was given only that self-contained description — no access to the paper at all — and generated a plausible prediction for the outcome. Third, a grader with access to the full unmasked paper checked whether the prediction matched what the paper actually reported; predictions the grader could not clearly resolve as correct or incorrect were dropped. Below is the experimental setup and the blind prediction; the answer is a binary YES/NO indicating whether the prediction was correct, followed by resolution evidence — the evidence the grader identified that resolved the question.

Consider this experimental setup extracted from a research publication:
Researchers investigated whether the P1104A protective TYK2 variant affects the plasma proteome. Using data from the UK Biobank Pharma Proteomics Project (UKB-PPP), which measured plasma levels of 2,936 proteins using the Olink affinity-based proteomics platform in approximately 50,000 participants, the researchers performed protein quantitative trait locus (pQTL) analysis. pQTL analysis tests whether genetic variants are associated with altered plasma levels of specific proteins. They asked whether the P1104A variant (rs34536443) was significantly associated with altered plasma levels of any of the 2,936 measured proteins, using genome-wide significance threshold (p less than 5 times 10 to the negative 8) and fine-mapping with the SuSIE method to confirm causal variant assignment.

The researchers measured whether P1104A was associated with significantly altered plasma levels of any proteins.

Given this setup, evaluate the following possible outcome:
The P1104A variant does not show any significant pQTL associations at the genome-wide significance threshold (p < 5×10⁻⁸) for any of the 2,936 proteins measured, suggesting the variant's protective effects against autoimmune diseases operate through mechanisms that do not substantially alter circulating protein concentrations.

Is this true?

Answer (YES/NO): NO